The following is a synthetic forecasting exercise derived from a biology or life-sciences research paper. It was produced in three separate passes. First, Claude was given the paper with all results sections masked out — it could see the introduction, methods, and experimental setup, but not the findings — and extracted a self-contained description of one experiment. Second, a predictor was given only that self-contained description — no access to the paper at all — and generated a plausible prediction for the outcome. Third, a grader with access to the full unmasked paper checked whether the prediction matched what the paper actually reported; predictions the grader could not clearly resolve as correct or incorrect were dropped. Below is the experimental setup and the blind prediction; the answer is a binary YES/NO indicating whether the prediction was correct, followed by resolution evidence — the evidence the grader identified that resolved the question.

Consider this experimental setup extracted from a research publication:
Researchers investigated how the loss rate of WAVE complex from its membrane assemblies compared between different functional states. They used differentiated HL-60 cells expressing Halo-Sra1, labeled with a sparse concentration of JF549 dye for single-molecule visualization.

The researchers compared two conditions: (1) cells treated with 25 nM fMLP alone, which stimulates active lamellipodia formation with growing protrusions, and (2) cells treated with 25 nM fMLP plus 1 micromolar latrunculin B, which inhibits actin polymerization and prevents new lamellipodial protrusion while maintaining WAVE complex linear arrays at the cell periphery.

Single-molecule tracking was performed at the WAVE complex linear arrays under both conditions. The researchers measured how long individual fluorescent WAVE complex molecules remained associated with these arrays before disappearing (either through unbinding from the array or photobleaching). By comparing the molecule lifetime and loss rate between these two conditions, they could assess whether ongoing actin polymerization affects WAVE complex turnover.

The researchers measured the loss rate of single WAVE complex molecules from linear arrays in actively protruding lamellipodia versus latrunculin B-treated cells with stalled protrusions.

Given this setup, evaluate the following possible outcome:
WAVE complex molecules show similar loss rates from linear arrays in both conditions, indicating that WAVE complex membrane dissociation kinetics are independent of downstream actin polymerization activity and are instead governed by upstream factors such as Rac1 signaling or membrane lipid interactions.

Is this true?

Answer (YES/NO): NO